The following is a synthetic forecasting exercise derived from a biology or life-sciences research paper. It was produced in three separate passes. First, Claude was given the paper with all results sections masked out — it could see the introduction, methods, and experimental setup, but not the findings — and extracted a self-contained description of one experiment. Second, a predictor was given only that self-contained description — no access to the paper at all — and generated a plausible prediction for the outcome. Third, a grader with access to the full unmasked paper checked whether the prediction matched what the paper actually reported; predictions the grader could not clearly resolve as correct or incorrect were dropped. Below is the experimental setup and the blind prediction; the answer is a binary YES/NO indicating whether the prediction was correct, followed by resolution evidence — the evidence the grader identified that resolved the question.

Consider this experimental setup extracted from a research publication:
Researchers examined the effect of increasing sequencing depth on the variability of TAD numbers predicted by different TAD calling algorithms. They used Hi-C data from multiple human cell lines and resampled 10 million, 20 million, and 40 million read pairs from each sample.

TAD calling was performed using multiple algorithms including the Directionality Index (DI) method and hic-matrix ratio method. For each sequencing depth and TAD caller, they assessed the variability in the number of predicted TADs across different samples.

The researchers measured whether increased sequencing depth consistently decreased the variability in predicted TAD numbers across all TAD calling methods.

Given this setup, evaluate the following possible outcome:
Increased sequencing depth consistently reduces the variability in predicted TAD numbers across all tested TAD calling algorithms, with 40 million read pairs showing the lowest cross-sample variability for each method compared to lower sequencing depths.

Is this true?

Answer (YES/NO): NO